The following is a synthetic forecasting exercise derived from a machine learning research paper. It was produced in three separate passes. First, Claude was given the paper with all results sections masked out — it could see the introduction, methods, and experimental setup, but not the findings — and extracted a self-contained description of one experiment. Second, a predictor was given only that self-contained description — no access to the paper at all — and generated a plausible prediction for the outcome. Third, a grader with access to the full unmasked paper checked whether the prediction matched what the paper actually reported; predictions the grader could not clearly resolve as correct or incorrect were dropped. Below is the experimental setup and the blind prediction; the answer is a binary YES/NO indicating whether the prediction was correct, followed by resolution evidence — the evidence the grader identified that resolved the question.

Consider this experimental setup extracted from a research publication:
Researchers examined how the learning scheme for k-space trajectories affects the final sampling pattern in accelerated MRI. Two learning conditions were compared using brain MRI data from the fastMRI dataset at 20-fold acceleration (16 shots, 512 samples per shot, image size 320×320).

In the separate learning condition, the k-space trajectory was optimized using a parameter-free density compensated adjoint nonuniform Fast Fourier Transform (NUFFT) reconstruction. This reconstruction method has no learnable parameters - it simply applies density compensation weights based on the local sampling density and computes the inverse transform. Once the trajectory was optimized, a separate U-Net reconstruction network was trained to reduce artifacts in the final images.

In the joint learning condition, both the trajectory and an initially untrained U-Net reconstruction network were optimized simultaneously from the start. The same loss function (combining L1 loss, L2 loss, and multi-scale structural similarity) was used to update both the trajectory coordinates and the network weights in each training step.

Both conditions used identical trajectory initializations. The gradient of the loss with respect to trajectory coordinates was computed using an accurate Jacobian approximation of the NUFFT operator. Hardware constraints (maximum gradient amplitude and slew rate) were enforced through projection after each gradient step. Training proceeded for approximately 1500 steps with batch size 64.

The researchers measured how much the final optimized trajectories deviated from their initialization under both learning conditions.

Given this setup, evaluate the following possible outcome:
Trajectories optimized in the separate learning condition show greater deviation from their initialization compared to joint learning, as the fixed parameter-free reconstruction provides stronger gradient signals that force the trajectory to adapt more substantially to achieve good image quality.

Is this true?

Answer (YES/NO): YES